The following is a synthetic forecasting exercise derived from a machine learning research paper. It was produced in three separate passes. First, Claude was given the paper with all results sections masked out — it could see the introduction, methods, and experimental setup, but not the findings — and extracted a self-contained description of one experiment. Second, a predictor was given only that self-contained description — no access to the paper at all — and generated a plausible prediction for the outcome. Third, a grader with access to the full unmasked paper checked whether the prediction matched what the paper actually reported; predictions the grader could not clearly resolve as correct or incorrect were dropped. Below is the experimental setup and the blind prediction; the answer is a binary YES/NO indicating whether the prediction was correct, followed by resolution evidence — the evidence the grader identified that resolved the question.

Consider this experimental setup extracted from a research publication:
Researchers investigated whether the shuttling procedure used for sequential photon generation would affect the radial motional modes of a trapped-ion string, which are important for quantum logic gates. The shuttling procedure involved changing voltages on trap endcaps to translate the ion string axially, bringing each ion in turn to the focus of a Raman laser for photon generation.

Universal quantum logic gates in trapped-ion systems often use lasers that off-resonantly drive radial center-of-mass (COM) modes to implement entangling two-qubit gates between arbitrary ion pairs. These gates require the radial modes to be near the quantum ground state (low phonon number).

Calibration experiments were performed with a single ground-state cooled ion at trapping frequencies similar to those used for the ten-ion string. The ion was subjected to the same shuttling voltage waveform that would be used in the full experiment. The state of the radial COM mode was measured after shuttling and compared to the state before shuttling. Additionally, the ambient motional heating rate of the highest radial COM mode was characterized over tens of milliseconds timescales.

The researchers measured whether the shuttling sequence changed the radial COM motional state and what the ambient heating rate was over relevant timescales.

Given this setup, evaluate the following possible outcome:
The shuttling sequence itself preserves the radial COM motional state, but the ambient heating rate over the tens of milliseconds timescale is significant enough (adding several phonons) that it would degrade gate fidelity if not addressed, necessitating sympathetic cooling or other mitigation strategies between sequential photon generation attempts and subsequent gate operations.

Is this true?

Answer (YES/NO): NO